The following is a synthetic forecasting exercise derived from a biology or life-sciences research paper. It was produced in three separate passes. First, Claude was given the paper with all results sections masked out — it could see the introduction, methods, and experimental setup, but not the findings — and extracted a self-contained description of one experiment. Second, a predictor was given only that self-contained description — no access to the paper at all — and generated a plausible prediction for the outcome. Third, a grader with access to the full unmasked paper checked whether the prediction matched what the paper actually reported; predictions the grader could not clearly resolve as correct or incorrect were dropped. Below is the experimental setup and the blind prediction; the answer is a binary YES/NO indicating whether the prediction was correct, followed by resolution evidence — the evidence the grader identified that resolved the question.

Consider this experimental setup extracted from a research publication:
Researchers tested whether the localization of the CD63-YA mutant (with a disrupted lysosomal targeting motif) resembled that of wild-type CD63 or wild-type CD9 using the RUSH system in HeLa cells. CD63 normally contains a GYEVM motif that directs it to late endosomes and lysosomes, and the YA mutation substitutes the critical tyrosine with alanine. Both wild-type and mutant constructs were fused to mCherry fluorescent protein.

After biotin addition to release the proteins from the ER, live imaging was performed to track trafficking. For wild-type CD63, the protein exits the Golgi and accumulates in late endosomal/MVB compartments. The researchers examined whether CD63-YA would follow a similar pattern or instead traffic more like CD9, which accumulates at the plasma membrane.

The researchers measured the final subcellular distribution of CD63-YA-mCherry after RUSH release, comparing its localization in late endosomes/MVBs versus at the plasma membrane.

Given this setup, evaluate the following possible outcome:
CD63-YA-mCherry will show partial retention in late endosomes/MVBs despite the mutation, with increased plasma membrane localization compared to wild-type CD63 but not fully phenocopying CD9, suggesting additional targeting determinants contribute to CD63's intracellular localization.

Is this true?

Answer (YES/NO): NO